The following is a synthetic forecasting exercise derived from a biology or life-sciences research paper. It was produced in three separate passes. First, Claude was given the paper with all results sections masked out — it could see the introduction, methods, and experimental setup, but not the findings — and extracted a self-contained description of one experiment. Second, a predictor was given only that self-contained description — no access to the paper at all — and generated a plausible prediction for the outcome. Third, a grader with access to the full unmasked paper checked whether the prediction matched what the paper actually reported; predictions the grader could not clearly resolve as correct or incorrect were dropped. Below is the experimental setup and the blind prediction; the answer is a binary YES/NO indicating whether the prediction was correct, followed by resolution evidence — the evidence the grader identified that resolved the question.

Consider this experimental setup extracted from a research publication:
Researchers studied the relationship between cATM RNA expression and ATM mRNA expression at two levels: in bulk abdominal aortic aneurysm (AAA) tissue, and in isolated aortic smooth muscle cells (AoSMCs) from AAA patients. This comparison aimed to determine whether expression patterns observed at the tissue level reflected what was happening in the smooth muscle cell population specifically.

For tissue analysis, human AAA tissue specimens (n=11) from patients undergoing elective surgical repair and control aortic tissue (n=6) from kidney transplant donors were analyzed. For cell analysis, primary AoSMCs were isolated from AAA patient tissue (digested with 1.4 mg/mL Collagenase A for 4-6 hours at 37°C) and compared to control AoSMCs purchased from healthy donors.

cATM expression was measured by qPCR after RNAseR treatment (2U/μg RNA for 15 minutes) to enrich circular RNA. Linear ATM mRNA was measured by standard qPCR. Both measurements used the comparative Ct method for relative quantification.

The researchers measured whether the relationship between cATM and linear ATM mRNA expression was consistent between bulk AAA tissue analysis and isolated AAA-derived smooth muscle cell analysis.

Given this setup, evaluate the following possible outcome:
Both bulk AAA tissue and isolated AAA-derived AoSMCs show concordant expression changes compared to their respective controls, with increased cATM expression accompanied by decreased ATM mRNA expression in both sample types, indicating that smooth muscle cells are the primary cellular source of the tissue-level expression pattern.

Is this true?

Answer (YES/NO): NO